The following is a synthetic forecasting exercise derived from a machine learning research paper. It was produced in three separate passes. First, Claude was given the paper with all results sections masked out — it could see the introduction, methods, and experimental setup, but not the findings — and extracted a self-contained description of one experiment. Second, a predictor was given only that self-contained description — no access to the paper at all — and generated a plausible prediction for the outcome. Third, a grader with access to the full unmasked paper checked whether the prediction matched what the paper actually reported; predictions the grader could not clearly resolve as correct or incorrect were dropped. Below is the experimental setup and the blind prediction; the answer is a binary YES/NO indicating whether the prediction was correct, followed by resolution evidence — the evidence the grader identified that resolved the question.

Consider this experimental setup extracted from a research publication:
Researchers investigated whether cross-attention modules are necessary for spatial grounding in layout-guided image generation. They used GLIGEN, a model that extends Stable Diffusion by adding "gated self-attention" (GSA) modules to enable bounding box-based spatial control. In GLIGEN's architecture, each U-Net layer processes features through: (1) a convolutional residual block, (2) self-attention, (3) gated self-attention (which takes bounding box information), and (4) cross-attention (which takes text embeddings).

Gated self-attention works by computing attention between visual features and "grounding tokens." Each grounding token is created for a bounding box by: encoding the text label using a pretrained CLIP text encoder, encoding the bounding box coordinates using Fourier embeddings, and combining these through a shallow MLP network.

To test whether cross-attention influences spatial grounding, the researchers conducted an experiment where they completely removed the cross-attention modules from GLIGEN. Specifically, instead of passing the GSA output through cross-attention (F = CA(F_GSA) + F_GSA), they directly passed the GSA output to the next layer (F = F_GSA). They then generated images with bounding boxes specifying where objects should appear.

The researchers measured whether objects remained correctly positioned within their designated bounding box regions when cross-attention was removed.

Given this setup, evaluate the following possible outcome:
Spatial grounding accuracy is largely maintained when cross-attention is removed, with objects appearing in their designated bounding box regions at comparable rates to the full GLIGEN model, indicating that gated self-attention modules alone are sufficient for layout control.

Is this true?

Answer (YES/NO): YES